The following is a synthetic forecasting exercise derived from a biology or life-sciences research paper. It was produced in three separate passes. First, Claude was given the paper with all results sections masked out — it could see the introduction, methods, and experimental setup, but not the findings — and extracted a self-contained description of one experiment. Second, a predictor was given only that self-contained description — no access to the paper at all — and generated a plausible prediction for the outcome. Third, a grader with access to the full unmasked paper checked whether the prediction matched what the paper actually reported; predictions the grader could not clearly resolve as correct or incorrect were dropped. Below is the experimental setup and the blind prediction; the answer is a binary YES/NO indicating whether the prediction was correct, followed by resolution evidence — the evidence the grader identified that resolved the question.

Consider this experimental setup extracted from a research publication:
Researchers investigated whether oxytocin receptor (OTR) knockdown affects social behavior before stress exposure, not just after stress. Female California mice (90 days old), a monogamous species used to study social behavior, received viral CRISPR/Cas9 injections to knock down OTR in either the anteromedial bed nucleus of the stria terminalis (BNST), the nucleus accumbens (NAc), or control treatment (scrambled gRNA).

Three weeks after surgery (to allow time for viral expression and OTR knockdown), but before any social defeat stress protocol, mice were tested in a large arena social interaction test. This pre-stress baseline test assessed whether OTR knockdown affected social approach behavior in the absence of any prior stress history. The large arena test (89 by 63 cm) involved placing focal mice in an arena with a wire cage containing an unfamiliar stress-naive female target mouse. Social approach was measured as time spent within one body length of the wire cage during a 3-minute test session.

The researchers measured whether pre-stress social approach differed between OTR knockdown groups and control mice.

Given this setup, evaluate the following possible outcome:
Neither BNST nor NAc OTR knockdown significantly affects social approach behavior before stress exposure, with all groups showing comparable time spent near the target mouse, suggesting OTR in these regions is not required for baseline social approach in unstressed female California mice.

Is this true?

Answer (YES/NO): YES